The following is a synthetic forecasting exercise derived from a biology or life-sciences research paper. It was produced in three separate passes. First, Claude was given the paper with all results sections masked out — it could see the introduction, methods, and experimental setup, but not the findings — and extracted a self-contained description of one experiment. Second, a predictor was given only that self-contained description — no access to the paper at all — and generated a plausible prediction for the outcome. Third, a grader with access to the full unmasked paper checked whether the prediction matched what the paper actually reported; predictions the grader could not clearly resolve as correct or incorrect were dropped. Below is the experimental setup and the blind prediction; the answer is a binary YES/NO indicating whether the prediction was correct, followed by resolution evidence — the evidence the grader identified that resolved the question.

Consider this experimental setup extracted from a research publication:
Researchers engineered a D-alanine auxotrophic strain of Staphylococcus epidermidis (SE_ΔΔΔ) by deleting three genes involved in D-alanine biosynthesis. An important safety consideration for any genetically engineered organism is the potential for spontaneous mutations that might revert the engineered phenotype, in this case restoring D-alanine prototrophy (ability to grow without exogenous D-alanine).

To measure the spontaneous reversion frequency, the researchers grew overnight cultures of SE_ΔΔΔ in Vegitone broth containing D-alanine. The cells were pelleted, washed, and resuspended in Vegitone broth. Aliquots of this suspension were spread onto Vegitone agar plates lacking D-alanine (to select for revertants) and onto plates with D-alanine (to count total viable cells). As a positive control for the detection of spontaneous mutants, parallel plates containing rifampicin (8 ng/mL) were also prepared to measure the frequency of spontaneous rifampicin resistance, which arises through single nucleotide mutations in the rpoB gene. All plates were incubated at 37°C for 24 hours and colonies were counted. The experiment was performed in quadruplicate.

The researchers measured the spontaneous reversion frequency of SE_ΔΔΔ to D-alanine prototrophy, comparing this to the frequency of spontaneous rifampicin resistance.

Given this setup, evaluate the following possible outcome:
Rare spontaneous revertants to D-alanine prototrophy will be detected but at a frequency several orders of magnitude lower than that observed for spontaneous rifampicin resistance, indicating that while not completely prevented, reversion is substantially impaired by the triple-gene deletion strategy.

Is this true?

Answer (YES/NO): NO